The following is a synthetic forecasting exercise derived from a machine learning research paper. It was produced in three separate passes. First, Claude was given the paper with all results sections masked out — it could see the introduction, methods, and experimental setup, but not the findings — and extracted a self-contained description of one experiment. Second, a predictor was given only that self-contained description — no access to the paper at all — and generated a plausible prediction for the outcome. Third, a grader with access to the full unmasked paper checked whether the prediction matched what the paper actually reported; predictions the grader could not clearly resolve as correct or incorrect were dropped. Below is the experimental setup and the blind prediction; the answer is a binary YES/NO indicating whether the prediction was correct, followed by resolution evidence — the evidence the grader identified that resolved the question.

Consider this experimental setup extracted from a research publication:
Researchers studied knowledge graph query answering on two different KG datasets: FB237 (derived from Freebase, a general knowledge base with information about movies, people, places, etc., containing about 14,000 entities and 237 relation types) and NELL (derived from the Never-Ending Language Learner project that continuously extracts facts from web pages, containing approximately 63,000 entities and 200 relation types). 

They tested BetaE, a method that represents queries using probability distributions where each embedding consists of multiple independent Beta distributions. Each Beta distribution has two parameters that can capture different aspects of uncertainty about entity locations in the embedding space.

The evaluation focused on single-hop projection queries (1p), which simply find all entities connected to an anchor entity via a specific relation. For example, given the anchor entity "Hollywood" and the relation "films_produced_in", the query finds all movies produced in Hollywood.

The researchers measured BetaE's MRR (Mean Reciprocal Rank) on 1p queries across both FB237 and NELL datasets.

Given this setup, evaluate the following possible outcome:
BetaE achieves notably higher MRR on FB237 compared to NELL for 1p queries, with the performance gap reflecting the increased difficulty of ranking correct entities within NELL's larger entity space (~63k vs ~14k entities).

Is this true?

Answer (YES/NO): NO